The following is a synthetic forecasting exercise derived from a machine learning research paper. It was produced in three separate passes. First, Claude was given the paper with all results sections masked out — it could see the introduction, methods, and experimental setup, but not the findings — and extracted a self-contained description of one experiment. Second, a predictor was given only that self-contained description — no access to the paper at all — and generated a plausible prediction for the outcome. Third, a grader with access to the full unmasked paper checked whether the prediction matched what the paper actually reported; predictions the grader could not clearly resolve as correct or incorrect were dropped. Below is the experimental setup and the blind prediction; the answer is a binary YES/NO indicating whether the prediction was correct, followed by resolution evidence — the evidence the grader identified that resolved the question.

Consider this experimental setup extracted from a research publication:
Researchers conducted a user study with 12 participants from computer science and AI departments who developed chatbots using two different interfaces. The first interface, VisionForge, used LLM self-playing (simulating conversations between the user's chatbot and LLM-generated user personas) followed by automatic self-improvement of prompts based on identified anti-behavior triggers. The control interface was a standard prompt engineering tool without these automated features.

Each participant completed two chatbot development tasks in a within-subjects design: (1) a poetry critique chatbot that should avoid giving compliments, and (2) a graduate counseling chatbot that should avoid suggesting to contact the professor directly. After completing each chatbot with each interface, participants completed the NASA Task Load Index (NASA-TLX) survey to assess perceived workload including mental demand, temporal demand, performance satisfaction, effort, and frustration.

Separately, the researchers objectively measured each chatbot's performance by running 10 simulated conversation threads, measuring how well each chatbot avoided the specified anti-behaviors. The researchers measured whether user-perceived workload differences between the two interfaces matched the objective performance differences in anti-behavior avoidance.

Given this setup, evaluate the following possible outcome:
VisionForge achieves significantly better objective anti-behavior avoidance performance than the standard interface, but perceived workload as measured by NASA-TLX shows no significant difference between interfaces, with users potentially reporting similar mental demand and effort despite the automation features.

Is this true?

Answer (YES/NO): YES